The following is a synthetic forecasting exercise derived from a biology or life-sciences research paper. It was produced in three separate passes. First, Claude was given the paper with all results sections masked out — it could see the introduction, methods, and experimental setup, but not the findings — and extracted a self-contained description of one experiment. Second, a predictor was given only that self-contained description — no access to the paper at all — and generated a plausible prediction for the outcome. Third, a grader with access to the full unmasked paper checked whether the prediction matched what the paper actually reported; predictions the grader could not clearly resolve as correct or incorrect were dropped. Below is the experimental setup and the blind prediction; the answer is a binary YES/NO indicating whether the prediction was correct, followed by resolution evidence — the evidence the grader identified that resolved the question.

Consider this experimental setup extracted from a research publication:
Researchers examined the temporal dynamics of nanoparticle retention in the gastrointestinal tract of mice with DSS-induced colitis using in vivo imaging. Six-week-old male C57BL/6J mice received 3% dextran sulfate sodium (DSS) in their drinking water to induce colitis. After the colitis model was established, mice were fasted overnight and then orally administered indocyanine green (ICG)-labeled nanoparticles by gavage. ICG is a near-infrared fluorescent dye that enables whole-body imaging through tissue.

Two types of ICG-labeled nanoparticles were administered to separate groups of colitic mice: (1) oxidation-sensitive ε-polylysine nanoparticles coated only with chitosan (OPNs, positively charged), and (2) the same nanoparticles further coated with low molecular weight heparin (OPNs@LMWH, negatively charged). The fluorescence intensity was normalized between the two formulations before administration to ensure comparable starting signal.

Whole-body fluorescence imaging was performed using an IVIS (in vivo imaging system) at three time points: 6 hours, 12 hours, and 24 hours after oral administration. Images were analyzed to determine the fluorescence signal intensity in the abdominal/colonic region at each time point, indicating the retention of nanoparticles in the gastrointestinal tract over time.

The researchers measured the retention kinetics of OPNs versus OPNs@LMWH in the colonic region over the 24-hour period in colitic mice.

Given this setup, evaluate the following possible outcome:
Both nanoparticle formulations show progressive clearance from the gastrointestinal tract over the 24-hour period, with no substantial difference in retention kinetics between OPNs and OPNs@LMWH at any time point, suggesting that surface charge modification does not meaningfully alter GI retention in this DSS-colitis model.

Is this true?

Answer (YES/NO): NO